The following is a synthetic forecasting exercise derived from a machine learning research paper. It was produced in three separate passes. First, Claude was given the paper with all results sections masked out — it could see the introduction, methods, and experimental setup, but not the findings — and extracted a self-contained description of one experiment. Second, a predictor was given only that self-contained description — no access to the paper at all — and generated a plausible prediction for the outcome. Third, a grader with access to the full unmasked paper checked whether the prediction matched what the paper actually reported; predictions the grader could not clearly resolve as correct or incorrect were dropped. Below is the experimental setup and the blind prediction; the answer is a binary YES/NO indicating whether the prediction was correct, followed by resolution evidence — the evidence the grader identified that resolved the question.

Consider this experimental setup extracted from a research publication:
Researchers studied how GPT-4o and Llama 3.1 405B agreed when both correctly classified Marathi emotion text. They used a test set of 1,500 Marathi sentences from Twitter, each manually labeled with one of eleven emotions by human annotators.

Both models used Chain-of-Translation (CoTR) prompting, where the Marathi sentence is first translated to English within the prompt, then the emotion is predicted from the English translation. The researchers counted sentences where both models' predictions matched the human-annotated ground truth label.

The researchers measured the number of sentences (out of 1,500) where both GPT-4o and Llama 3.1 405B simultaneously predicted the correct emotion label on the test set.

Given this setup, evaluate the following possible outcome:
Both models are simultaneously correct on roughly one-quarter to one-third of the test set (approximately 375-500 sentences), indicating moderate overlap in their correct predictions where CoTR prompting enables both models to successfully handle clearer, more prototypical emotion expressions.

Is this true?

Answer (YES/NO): NO